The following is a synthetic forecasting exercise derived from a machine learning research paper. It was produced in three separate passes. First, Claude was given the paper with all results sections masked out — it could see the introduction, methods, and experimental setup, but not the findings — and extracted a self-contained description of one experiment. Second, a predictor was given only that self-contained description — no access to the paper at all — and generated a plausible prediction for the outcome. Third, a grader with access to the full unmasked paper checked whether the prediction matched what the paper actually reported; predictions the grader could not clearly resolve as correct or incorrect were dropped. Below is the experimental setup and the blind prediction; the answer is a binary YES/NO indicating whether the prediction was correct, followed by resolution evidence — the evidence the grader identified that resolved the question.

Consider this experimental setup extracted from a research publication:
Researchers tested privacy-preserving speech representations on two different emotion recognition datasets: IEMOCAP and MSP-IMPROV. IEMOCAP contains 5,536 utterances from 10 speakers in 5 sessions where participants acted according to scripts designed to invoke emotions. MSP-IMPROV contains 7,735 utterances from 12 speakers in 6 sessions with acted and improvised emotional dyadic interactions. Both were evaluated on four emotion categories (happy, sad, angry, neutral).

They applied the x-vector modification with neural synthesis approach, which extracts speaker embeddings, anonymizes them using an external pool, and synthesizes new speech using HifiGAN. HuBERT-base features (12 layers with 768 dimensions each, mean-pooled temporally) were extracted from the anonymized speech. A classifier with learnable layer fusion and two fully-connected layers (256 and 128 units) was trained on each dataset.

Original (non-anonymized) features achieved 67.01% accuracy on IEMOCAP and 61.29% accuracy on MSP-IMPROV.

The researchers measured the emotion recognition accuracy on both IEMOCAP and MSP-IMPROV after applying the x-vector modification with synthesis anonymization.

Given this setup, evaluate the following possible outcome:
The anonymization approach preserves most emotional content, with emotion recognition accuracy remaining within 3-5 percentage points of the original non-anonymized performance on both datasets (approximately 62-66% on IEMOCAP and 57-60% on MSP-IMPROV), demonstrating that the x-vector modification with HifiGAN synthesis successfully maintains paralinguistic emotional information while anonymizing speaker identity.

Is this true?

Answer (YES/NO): NO